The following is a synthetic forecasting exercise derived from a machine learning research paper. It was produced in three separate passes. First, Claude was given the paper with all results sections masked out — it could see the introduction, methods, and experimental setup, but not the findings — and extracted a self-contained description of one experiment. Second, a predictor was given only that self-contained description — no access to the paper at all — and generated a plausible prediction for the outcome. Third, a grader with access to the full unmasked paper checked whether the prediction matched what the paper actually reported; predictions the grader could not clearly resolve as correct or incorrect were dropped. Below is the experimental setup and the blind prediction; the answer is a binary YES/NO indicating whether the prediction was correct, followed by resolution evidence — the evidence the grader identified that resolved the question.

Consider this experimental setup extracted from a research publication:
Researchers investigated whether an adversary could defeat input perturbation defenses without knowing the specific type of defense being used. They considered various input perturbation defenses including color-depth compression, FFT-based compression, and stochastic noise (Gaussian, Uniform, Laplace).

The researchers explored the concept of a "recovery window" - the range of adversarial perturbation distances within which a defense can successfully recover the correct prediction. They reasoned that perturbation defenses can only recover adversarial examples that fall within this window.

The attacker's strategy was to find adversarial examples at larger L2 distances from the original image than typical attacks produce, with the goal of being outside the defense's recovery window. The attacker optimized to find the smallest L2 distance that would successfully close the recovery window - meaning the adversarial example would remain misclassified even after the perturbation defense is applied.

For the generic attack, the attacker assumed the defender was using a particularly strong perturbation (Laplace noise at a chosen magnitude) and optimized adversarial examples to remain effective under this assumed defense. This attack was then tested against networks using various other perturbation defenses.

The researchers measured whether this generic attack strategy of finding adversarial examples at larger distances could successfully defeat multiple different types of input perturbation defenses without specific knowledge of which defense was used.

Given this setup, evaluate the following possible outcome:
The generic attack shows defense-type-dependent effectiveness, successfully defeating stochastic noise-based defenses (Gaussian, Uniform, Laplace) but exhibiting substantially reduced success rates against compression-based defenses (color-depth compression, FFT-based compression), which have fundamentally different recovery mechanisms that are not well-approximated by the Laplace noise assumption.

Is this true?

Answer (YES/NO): NO